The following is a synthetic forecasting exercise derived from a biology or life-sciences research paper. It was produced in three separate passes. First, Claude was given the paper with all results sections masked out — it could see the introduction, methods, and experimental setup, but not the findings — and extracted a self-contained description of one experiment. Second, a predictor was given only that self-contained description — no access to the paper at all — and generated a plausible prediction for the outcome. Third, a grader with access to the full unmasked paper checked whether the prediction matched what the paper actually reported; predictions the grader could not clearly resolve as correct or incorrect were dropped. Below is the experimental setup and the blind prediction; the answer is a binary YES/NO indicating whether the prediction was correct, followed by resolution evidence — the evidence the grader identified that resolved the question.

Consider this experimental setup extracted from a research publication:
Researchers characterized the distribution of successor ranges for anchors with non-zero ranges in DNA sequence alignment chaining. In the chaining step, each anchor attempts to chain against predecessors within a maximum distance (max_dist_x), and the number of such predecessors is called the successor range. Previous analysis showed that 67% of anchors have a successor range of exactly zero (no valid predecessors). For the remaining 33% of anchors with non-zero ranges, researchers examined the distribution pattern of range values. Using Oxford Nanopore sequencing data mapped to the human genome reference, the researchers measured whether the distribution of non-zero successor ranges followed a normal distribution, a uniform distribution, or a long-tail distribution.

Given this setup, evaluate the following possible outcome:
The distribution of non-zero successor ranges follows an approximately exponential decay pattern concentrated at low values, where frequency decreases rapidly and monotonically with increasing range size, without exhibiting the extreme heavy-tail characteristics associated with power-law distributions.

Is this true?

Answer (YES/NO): NO